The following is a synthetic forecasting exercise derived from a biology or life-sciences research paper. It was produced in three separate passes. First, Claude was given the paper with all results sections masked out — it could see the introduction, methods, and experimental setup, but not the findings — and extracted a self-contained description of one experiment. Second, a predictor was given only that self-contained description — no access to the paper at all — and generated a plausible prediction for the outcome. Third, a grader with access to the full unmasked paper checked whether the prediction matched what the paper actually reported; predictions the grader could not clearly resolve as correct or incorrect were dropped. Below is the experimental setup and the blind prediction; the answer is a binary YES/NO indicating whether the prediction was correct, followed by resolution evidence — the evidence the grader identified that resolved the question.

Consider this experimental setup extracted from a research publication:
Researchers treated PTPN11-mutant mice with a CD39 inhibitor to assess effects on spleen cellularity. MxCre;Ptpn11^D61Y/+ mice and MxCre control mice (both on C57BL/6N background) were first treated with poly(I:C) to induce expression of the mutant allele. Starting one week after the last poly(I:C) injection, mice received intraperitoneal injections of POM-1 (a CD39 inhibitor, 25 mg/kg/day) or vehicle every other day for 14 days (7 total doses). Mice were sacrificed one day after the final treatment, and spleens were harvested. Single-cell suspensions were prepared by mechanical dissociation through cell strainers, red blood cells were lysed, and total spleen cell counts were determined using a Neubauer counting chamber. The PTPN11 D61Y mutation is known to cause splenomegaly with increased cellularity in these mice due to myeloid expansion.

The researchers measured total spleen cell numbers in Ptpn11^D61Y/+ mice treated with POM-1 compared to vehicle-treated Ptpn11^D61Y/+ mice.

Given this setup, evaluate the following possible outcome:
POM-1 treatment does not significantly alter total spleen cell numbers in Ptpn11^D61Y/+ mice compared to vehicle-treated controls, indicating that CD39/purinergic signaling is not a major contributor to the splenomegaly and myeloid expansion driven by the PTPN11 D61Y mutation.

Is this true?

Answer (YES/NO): NO